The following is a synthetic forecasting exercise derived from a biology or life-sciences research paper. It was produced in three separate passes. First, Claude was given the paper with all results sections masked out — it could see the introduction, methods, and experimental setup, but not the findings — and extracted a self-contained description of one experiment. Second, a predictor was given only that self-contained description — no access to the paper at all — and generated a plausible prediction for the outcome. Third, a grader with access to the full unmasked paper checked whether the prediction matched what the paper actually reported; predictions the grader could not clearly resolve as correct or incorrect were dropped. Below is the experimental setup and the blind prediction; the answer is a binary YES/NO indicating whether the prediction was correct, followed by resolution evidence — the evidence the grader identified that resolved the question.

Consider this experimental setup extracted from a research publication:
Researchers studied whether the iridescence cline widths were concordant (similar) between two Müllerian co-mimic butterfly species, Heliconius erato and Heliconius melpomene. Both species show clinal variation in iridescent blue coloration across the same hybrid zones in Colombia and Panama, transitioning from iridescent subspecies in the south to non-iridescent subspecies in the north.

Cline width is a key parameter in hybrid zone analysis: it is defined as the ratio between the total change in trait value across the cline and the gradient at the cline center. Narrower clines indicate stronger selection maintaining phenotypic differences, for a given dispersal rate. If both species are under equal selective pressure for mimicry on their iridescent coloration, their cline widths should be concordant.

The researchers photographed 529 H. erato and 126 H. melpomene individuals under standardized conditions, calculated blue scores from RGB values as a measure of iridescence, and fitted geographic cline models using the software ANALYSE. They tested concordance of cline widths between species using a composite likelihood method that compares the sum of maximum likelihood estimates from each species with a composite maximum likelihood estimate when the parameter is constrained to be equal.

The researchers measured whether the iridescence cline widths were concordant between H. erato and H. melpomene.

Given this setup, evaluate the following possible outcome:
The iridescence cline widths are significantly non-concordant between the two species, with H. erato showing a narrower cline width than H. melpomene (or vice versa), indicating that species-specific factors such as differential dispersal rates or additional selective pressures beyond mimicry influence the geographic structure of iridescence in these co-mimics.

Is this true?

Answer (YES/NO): YES